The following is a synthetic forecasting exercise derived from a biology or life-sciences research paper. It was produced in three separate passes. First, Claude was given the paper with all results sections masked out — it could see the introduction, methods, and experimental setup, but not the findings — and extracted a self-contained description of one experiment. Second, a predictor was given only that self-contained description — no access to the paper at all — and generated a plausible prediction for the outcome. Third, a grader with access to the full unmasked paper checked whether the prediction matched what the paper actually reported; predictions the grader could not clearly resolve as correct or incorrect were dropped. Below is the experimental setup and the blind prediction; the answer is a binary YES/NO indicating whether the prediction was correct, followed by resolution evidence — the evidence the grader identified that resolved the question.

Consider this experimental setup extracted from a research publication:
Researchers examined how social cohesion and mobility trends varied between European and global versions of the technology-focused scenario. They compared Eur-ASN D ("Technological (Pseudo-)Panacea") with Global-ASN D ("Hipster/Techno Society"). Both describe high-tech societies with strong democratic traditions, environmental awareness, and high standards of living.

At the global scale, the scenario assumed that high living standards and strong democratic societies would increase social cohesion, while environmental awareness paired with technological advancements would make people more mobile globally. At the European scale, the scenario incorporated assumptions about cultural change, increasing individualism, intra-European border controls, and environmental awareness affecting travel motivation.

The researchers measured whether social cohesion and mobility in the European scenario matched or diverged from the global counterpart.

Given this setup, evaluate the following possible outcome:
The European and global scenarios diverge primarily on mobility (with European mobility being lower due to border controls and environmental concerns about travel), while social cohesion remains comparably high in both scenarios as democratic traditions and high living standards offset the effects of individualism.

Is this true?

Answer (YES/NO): NO